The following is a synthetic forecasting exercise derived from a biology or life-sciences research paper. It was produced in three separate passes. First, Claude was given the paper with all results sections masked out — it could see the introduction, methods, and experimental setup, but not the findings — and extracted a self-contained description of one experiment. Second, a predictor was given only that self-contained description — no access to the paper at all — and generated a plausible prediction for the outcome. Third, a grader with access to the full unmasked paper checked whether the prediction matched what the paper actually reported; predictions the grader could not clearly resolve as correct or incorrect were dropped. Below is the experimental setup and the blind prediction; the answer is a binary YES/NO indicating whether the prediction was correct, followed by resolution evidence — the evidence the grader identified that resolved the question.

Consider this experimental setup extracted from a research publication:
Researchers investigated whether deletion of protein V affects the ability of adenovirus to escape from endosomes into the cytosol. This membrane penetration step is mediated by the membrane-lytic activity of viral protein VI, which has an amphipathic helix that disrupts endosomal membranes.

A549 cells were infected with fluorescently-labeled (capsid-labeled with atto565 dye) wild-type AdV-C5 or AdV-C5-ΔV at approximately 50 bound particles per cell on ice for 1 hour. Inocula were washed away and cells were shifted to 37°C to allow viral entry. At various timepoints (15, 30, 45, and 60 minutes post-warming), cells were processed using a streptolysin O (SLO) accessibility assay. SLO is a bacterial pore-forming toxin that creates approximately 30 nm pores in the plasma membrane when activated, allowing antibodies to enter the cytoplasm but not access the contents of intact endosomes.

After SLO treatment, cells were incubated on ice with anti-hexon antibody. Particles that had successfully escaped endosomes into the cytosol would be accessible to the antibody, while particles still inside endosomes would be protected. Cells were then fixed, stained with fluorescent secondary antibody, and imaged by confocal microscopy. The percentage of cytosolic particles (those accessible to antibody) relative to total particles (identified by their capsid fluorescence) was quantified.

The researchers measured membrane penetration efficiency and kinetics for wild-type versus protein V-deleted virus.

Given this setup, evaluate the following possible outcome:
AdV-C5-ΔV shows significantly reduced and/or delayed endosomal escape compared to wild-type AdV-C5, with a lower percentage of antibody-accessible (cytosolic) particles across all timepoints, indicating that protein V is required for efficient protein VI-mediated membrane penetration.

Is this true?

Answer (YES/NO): NO